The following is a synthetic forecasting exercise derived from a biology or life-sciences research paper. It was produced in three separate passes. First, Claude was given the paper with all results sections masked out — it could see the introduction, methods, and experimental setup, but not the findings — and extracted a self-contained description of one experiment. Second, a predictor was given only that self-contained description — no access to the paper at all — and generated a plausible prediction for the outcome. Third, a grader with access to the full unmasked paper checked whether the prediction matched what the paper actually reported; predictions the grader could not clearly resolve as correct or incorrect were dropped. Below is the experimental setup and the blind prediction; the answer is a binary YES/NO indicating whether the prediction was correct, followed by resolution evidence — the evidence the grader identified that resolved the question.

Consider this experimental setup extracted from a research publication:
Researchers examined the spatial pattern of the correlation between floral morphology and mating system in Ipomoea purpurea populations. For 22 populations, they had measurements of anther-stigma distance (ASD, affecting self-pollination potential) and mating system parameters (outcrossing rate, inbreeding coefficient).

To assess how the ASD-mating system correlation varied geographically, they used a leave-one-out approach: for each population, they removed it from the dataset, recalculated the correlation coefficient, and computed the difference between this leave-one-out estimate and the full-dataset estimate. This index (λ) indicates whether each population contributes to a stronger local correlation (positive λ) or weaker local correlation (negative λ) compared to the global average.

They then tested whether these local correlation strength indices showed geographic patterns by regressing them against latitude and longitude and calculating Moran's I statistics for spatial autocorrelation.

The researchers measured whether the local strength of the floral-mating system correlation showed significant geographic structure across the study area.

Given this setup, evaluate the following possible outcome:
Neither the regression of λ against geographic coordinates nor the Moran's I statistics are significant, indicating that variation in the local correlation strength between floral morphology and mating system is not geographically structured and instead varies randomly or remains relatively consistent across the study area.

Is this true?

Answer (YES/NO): YES